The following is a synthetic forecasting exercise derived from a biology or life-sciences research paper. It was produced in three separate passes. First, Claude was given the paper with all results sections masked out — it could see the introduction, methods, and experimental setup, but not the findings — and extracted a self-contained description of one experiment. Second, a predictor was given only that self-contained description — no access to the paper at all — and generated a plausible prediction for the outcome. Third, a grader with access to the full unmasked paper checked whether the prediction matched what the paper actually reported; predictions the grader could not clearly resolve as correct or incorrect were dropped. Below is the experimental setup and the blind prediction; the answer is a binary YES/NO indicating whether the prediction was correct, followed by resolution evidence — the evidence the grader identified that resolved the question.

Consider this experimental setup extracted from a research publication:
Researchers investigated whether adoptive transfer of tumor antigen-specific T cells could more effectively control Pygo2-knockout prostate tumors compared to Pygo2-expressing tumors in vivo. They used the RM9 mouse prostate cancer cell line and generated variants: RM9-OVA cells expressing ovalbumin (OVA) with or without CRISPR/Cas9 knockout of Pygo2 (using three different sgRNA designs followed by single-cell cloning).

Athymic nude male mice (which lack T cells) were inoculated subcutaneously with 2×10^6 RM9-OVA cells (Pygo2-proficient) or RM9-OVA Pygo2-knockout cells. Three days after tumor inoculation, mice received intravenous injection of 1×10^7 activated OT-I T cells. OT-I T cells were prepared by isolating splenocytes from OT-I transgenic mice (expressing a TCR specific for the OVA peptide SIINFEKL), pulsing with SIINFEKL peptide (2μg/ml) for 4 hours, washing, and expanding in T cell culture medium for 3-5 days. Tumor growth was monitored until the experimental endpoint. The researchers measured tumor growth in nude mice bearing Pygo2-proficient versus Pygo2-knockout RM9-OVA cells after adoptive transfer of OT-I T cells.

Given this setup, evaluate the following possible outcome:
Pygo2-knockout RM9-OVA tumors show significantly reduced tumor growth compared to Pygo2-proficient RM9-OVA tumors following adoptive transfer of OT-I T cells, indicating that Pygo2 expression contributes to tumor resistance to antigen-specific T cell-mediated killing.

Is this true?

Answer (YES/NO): YES